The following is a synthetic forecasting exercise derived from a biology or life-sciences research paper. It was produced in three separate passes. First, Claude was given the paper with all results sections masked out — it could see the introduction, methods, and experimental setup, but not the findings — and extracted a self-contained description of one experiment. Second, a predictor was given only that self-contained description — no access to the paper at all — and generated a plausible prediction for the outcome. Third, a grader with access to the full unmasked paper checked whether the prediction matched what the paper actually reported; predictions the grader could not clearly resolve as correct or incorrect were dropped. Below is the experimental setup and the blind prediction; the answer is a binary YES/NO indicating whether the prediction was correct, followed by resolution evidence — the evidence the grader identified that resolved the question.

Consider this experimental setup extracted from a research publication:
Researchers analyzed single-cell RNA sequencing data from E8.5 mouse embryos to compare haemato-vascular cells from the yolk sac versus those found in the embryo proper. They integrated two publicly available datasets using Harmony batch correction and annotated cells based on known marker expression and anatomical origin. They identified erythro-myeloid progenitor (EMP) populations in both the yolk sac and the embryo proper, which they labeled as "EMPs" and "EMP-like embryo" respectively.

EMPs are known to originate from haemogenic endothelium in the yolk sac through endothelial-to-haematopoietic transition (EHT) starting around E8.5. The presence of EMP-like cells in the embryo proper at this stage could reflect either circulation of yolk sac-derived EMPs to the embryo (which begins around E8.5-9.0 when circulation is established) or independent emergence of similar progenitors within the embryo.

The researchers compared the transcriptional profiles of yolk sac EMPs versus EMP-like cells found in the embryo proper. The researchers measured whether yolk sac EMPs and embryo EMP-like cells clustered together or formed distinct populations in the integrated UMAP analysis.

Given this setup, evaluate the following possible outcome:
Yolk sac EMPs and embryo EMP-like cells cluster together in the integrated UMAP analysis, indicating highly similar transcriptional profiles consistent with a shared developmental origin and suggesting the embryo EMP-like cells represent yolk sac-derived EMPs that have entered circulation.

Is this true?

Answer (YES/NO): NO